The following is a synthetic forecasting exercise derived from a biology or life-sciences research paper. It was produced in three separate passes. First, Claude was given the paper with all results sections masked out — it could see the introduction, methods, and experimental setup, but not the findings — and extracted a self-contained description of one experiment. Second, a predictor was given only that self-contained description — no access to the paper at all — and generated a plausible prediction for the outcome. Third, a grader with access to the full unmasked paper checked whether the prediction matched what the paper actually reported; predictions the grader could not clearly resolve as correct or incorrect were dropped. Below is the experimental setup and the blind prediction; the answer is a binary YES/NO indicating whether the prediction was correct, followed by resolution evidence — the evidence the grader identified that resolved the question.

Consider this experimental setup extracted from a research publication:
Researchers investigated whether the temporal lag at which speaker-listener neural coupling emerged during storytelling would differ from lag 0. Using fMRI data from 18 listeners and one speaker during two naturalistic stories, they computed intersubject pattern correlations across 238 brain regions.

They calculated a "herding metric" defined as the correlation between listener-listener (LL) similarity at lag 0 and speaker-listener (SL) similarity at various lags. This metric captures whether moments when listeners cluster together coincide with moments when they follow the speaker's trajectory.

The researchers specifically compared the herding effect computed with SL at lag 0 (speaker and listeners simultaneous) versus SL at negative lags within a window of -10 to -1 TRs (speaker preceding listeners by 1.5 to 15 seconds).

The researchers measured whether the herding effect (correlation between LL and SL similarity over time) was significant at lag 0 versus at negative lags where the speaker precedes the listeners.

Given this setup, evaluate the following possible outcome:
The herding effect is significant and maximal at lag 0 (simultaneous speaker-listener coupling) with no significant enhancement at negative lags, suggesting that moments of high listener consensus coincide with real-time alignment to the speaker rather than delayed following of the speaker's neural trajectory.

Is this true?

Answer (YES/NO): NO